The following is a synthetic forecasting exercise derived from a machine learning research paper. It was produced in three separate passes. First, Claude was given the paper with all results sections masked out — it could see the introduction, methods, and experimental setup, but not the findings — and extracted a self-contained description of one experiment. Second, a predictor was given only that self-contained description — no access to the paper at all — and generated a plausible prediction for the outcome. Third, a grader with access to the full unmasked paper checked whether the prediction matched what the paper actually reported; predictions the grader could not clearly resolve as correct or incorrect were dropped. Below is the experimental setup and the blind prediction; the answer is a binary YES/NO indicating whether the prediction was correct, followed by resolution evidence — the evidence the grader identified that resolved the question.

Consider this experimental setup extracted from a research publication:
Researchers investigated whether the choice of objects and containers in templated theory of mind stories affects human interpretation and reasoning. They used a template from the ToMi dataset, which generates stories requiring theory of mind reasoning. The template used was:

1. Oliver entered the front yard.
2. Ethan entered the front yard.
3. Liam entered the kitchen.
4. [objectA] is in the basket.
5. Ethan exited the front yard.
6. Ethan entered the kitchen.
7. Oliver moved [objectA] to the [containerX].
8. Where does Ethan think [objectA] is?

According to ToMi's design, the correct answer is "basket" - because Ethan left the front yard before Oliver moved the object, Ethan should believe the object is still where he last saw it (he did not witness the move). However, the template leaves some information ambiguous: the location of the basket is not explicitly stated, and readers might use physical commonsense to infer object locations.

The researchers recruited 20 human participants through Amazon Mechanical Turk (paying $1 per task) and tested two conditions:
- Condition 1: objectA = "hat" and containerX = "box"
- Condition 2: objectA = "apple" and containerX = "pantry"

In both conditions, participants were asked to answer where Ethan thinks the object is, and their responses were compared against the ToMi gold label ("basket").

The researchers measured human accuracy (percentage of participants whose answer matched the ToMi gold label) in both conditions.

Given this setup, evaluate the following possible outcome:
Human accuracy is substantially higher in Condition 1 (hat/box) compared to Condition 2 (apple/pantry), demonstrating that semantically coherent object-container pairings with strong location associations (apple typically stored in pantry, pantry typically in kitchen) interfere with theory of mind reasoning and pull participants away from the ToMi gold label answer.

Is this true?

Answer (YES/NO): YES